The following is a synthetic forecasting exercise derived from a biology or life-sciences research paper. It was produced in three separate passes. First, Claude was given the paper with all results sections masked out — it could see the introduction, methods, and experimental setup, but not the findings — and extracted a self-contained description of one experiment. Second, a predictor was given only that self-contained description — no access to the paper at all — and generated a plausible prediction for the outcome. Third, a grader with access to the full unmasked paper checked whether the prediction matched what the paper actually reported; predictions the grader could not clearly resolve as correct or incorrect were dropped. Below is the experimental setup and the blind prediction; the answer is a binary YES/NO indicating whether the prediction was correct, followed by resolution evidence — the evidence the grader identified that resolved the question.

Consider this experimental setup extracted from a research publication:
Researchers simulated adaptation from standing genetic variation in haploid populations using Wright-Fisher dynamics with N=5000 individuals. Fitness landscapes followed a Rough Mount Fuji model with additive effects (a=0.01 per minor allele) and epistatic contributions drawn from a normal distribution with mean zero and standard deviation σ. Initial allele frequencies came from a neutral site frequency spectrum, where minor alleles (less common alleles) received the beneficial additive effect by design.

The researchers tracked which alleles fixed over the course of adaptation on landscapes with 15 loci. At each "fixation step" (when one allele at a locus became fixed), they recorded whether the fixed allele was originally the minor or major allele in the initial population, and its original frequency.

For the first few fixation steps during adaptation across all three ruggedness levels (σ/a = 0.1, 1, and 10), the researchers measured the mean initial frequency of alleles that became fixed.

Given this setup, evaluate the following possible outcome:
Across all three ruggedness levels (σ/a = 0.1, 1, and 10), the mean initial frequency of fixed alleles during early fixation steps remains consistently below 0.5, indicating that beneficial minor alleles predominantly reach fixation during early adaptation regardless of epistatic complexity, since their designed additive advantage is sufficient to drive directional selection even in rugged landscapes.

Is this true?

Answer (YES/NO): NO